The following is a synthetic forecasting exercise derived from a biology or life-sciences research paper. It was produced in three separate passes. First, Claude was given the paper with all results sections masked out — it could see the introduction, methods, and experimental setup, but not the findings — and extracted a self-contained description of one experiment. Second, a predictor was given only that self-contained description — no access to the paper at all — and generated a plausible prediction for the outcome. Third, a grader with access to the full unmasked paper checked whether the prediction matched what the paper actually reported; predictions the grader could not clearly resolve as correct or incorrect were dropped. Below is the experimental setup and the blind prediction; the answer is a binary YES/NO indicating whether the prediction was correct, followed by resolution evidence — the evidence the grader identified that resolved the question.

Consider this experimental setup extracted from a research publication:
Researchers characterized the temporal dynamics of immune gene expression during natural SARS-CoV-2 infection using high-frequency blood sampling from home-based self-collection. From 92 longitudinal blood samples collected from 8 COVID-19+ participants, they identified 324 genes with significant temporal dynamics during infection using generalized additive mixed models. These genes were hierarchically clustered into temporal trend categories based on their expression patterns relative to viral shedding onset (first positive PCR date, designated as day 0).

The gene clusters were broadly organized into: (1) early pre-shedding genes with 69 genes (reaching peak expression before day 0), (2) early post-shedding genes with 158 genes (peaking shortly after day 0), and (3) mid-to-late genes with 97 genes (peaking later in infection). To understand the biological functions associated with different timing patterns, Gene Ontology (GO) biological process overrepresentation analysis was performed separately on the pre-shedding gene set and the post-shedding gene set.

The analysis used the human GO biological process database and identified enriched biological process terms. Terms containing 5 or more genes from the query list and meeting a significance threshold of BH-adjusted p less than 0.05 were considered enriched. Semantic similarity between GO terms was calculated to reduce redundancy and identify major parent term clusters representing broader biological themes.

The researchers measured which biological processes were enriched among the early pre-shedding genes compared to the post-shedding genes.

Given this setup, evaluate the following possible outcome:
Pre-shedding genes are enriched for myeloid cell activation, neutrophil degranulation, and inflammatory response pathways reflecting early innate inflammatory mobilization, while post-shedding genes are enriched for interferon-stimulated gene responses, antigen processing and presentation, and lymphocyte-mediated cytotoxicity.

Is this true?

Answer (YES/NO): NO